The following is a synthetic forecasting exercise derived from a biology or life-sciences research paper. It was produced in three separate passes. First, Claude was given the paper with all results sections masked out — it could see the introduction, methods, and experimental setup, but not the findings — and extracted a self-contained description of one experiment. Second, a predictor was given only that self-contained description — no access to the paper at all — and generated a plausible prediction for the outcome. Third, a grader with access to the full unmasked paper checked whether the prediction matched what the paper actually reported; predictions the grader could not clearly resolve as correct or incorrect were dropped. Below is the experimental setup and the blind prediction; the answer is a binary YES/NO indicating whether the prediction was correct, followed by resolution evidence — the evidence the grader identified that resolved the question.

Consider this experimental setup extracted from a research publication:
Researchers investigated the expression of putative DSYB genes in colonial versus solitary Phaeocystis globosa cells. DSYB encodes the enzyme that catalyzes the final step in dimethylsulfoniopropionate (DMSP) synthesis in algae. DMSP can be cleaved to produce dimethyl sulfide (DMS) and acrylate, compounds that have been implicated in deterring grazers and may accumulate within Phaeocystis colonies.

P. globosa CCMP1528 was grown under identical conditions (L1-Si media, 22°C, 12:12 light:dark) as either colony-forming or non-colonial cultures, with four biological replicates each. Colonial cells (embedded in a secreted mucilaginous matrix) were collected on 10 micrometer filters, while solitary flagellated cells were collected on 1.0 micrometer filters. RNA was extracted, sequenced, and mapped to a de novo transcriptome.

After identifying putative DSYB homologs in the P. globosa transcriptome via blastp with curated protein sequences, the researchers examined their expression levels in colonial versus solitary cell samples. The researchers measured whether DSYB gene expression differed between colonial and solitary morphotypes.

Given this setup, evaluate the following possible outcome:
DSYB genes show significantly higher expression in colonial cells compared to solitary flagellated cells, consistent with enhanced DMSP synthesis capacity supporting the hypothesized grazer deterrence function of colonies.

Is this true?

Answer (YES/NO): NO